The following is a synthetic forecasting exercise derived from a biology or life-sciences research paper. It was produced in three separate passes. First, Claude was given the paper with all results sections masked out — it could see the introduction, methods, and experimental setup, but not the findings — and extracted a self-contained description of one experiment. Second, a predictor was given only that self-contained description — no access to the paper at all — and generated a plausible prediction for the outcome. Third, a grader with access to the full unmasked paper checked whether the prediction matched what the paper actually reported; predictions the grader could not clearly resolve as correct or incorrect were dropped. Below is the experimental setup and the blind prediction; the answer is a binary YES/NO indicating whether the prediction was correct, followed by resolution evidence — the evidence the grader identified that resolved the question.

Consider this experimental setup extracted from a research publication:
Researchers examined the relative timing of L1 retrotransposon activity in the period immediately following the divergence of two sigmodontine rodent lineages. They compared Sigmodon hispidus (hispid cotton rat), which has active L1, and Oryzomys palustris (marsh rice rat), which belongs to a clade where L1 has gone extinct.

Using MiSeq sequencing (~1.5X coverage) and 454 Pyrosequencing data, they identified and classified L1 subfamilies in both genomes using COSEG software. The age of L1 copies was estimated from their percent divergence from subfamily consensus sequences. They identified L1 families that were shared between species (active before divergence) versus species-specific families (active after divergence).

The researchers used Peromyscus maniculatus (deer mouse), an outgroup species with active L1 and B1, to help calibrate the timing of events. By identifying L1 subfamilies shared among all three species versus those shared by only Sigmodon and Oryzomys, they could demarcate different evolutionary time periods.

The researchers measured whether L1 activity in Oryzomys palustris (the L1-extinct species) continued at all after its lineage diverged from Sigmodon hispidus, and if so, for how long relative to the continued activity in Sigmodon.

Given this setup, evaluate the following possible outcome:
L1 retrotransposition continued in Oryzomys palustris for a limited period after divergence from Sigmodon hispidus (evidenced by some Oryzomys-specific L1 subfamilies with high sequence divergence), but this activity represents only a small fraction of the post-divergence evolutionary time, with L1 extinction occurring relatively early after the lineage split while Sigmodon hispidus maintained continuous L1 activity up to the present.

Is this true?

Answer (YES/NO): NO